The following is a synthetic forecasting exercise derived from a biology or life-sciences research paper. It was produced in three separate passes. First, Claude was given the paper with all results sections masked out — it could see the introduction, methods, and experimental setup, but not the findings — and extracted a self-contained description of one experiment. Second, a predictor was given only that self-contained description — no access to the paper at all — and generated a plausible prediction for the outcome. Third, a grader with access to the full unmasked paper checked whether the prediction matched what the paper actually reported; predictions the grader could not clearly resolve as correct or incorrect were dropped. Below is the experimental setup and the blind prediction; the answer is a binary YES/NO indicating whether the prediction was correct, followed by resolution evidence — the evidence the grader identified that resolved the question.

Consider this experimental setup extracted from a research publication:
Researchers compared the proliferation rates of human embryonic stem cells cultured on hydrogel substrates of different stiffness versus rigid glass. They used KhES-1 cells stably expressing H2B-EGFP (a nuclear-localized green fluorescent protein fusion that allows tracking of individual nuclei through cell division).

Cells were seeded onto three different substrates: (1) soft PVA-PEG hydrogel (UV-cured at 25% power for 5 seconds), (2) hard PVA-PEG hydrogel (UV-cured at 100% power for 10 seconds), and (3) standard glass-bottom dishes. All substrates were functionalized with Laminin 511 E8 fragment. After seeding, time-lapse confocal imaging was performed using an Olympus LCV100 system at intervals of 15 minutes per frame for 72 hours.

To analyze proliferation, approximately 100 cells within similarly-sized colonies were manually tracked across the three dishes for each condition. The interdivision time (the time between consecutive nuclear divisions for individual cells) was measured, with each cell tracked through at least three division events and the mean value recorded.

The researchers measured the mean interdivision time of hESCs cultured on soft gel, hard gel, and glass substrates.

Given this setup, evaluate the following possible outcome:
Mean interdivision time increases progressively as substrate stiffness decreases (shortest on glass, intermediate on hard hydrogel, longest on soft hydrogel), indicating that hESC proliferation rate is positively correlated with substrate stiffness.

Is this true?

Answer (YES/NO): NO